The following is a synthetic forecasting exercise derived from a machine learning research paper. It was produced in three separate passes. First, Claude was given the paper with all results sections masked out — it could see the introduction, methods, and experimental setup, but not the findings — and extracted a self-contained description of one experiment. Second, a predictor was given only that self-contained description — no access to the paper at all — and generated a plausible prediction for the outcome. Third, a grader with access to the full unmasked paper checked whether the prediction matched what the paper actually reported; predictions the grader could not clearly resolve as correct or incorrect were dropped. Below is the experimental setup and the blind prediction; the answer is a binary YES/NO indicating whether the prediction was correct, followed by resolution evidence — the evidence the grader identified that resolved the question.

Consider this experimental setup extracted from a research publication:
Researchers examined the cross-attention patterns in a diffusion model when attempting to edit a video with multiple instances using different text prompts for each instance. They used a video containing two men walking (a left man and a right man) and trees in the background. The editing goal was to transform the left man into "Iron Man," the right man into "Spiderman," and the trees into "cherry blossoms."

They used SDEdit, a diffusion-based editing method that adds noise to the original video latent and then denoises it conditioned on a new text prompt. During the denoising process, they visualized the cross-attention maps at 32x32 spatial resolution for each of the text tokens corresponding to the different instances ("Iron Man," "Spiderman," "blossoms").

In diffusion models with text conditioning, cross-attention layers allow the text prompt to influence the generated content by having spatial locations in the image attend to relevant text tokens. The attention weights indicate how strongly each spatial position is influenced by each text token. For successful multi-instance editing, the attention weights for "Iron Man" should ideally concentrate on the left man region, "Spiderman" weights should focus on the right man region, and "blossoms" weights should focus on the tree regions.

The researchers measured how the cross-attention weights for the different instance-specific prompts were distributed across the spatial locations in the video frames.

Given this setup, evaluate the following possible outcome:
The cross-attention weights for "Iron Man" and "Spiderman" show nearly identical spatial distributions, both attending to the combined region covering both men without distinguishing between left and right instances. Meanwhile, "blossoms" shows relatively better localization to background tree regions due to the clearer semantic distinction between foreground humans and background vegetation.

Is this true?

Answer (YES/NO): NO